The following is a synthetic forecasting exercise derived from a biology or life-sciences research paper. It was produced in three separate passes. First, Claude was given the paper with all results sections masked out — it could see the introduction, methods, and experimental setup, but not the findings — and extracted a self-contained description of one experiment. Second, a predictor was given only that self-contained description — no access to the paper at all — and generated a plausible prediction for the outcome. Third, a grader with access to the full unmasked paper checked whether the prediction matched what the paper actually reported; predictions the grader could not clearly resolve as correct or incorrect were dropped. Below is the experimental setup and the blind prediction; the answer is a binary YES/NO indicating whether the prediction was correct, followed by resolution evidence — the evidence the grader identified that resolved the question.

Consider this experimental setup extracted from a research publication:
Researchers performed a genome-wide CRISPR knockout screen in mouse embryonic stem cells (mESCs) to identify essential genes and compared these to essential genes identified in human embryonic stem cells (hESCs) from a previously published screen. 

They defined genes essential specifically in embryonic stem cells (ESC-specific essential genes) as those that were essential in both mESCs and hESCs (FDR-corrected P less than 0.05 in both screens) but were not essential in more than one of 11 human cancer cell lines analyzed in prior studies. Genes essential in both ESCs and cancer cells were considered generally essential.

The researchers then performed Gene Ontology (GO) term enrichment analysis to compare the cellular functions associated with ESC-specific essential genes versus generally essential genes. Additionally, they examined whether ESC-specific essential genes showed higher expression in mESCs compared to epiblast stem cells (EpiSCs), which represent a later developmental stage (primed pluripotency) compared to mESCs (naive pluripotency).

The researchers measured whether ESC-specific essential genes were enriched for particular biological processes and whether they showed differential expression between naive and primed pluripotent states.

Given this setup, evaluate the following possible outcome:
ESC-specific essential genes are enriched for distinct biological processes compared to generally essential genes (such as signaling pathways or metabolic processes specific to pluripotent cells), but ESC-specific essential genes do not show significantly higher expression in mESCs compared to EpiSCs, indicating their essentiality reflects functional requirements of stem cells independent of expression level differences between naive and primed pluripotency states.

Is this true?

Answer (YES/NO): NO